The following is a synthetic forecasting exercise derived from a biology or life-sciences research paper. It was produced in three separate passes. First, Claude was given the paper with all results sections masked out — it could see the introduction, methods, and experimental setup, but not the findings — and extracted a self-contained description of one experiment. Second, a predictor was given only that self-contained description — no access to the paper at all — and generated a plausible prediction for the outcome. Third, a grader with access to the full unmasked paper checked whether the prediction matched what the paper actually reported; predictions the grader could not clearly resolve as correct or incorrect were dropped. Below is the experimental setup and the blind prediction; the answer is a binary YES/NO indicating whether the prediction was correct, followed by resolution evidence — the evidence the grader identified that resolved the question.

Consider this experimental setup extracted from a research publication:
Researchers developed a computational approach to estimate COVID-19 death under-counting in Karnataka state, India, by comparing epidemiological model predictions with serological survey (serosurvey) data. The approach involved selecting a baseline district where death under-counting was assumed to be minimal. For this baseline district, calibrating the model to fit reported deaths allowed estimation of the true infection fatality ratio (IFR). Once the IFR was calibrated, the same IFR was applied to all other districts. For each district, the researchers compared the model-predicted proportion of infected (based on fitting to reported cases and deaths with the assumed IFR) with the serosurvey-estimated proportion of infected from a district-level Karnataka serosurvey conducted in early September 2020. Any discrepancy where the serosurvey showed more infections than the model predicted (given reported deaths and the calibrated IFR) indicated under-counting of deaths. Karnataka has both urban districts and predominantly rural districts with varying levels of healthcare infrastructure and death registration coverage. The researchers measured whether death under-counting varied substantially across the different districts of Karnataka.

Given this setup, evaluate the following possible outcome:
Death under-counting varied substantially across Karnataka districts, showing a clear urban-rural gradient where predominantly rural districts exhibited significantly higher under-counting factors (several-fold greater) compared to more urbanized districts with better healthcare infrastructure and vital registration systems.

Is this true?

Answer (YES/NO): YES